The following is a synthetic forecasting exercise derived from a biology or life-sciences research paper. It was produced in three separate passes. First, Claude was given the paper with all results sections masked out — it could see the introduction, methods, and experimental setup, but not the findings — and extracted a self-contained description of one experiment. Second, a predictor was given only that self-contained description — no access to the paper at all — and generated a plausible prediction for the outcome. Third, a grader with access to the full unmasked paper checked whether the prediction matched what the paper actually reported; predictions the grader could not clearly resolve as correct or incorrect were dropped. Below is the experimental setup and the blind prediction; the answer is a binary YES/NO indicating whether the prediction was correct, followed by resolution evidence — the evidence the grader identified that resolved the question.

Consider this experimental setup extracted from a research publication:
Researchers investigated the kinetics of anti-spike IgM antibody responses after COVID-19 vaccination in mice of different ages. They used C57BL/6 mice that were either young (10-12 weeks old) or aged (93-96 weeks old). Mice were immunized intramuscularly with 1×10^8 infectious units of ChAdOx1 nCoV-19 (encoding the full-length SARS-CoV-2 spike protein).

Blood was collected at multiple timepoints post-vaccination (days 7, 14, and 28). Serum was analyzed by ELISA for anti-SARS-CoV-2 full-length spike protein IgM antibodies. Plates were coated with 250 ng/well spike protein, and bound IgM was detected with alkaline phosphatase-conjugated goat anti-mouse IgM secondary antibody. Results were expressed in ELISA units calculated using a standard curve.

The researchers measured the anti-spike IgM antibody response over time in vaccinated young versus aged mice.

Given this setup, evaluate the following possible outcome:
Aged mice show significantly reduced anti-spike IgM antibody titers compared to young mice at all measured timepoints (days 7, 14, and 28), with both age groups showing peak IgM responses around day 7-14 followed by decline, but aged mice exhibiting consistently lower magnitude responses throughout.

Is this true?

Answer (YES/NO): NO